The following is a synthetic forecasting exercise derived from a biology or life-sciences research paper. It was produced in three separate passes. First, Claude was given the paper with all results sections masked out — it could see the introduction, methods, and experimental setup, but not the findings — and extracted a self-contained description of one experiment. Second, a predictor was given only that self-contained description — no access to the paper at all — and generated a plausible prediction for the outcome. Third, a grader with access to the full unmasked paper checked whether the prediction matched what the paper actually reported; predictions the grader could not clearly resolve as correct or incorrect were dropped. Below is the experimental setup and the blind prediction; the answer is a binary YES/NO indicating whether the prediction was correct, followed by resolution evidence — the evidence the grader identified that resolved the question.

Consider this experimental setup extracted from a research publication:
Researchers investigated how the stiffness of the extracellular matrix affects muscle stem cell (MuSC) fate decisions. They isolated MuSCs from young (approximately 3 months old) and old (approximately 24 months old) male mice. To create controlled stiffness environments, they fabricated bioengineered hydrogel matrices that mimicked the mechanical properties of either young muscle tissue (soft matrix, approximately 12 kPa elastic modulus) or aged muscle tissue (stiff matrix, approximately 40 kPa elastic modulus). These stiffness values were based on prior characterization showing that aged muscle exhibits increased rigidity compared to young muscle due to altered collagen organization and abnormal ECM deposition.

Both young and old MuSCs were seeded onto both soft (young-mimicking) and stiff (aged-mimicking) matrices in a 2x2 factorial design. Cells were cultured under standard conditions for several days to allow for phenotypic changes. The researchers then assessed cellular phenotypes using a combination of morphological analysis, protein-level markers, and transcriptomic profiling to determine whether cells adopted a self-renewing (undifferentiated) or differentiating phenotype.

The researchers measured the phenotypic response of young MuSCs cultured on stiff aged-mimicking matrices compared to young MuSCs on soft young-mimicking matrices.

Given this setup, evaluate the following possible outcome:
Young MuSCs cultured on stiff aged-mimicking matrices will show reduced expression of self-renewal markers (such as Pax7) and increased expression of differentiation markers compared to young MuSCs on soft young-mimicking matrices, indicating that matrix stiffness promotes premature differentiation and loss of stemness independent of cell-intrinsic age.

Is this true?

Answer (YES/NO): NO